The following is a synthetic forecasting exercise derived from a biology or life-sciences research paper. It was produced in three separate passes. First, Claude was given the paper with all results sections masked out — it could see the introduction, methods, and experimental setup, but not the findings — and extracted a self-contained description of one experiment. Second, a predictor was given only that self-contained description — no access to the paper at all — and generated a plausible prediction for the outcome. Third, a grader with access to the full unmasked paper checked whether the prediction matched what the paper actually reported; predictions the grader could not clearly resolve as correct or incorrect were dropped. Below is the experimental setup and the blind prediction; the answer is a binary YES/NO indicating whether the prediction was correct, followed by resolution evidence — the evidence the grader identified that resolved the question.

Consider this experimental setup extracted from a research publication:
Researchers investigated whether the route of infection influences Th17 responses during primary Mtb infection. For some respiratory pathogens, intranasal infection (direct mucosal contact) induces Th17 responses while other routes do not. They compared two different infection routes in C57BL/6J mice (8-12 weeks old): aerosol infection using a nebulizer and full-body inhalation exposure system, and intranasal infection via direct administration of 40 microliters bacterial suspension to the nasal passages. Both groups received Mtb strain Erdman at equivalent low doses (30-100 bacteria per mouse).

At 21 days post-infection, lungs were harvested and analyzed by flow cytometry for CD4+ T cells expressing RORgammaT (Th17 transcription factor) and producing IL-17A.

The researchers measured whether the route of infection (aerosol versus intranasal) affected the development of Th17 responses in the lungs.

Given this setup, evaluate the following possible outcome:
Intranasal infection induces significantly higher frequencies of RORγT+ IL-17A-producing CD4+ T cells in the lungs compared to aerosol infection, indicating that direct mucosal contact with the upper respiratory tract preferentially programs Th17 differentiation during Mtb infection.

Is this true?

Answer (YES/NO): NO